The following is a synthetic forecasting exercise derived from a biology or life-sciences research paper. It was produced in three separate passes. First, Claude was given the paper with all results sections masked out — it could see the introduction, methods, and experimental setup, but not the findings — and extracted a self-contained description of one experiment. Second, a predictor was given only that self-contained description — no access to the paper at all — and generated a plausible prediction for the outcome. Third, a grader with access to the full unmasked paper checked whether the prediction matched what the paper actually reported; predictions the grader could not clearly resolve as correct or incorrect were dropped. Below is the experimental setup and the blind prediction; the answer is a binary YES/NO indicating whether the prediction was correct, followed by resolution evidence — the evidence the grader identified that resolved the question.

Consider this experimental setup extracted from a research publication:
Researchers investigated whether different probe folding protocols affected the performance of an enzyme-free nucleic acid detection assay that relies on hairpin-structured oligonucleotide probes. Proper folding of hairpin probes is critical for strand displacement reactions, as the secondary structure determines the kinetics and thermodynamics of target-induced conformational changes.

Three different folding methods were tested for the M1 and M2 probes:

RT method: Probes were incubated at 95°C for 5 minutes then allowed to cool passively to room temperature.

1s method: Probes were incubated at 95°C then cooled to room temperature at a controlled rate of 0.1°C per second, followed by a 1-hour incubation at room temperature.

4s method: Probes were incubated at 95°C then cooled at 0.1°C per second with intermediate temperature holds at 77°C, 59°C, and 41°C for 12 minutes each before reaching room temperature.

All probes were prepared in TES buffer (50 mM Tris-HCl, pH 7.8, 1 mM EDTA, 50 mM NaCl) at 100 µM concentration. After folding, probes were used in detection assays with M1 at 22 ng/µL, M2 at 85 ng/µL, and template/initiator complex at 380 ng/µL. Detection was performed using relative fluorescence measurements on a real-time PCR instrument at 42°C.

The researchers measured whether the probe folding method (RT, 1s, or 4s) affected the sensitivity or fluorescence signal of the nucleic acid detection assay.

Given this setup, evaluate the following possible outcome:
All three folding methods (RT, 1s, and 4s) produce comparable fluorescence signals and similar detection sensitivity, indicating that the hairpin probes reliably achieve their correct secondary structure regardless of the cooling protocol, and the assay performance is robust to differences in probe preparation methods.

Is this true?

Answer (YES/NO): YES